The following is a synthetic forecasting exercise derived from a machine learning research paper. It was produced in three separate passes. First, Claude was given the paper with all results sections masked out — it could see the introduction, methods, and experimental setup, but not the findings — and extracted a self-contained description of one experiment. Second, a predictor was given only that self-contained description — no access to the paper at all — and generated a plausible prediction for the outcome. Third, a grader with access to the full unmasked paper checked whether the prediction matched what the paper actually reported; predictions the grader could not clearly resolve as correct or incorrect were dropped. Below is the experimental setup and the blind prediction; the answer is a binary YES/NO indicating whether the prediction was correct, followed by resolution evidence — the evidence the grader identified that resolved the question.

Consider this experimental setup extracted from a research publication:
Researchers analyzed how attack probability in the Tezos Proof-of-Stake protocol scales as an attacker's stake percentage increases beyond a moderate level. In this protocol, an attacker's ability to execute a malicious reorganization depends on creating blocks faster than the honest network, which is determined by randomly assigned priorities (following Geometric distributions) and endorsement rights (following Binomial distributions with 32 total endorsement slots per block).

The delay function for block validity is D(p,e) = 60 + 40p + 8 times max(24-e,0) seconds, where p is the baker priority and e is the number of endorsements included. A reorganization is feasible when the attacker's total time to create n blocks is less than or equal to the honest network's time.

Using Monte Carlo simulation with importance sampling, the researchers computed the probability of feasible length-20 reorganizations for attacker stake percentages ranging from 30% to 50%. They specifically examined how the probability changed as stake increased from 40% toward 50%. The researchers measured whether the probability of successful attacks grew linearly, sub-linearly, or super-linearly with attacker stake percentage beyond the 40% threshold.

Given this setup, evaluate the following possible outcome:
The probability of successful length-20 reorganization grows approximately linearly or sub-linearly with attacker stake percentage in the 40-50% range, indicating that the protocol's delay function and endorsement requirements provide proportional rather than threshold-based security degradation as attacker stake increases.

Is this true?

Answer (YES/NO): NO